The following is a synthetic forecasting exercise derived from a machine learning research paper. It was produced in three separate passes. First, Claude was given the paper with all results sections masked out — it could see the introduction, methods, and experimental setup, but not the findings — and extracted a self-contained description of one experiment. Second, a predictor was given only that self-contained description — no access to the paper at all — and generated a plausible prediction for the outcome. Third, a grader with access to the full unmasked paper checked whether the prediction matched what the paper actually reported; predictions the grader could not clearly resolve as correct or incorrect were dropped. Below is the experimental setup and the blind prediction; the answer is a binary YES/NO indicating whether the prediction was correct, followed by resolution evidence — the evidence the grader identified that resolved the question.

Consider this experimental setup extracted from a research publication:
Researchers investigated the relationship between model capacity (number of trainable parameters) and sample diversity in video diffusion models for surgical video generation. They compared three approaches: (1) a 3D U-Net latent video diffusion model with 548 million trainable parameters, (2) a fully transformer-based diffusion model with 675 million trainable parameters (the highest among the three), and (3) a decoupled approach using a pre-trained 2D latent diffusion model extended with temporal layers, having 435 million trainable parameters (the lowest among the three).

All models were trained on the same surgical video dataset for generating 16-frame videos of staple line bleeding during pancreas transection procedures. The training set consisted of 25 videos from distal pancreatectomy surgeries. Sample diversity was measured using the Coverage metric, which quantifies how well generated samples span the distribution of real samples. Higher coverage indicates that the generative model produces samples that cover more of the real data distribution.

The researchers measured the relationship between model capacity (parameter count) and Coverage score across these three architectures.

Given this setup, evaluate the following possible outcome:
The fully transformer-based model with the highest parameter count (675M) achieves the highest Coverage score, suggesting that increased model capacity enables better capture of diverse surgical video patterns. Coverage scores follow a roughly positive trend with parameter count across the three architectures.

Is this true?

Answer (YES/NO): NO